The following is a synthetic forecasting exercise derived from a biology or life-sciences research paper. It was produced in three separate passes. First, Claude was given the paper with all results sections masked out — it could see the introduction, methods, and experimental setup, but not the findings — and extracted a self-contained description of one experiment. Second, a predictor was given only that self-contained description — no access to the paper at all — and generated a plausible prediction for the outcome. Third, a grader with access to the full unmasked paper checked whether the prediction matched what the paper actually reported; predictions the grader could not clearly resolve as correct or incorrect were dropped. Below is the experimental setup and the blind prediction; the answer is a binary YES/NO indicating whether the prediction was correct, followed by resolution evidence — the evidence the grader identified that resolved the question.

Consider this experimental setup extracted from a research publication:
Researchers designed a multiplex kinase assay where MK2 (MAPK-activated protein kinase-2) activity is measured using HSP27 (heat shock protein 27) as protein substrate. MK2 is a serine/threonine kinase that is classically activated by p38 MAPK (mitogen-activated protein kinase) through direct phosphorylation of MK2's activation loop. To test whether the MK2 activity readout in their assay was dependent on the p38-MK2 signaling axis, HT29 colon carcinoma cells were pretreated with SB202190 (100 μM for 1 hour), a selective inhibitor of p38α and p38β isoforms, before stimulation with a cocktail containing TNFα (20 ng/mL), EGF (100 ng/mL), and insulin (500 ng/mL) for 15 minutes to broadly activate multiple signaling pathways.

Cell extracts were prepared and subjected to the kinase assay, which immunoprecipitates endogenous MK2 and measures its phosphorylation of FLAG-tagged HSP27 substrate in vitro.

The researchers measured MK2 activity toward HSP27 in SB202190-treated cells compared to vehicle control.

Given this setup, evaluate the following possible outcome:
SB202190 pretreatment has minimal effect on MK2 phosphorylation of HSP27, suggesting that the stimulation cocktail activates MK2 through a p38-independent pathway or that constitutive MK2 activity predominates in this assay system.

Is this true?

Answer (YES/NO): NO